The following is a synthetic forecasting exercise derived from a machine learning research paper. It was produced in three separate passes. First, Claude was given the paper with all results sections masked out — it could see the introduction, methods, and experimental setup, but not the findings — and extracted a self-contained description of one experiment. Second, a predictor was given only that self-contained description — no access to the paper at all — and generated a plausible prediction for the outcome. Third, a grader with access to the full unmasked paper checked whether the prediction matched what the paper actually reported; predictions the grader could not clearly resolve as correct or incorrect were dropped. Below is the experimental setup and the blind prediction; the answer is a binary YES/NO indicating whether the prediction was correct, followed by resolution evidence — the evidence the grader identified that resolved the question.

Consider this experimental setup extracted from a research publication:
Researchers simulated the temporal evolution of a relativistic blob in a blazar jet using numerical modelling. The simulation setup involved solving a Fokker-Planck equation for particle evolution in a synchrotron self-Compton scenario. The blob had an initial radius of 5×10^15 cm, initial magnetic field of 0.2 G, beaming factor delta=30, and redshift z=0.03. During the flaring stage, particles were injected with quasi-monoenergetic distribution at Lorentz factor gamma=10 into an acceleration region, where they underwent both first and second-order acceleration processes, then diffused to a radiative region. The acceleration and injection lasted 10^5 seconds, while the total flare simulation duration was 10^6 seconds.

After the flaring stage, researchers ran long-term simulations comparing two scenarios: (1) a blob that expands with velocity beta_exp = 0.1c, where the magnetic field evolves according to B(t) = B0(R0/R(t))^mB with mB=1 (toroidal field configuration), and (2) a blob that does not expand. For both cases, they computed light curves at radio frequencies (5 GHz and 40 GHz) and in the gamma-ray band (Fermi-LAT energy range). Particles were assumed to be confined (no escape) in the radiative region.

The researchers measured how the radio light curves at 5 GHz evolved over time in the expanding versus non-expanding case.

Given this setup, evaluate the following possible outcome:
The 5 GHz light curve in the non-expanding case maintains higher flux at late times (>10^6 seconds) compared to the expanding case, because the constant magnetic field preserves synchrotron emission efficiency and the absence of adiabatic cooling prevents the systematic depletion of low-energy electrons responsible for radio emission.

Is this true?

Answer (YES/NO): NO